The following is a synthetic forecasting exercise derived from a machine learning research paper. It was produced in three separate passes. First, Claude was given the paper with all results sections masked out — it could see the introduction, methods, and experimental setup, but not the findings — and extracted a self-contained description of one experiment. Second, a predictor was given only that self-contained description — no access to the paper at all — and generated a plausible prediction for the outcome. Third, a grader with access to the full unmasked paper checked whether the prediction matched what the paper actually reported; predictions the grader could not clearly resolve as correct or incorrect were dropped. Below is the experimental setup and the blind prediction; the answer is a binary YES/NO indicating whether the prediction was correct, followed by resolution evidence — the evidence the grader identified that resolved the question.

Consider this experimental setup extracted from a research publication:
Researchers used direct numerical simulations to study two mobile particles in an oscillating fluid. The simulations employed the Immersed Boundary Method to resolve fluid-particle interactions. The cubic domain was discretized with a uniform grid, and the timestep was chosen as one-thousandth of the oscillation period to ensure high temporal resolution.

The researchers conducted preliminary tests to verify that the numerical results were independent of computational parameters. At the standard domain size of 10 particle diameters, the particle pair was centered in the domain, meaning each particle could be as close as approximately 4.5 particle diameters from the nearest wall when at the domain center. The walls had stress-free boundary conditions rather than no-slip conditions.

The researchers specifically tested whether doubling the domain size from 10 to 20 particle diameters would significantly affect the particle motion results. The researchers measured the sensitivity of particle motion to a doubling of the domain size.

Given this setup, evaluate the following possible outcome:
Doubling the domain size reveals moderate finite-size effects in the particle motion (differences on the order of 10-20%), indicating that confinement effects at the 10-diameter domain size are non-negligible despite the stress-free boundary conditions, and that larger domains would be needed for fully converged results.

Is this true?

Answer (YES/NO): NO